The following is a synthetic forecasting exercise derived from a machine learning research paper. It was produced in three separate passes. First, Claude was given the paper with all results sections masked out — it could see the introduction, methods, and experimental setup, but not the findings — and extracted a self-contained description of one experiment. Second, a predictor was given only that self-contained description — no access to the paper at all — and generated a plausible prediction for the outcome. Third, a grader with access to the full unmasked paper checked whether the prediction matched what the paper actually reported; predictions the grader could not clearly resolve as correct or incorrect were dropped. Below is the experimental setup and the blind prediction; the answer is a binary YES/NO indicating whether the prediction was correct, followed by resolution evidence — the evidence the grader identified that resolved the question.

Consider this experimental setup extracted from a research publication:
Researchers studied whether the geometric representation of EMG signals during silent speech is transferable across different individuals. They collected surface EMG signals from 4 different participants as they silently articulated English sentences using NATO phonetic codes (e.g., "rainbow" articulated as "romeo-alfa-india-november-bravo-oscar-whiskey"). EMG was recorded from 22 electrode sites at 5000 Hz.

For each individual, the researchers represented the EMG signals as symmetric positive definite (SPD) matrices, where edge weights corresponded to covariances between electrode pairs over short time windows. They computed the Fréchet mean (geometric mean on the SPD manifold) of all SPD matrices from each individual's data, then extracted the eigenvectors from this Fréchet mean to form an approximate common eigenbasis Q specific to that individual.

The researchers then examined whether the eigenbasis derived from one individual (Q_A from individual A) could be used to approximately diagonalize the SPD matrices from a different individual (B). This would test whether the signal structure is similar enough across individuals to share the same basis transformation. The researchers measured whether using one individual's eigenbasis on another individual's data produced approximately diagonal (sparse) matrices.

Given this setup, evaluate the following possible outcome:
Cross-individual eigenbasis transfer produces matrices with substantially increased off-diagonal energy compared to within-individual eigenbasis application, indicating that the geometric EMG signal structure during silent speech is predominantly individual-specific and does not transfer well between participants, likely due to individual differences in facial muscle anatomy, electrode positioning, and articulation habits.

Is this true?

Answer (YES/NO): YES